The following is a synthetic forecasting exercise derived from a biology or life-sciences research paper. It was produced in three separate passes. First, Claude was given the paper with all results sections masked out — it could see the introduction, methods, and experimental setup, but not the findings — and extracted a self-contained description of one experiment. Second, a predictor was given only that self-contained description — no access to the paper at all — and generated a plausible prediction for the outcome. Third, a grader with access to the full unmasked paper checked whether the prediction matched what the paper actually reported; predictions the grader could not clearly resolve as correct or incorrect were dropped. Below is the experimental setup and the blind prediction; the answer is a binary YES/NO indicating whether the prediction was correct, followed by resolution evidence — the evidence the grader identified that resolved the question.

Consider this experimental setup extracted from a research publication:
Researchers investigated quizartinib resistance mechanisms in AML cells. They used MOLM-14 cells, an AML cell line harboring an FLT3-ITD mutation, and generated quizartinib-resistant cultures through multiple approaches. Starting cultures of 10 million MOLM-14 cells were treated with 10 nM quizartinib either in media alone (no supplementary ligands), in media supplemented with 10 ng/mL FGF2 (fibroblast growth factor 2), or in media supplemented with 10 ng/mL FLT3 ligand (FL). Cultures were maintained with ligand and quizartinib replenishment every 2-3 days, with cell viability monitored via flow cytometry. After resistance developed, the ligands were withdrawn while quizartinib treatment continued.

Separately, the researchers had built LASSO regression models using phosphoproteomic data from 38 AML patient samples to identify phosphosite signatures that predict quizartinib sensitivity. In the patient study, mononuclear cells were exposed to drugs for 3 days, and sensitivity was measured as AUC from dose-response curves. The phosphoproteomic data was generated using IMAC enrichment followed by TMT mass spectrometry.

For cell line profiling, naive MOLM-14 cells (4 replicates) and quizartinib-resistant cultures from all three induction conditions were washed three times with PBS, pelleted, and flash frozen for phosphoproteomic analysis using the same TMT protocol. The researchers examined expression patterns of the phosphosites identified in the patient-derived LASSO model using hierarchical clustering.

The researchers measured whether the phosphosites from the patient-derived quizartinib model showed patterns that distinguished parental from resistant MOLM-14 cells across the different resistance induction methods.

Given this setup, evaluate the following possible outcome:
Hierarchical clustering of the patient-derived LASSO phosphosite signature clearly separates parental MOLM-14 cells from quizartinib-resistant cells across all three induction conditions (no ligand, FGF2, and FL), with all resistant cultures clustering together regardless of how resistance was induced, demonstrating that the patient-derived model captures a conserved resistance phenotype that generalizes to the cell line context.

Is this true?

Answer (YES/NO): NO